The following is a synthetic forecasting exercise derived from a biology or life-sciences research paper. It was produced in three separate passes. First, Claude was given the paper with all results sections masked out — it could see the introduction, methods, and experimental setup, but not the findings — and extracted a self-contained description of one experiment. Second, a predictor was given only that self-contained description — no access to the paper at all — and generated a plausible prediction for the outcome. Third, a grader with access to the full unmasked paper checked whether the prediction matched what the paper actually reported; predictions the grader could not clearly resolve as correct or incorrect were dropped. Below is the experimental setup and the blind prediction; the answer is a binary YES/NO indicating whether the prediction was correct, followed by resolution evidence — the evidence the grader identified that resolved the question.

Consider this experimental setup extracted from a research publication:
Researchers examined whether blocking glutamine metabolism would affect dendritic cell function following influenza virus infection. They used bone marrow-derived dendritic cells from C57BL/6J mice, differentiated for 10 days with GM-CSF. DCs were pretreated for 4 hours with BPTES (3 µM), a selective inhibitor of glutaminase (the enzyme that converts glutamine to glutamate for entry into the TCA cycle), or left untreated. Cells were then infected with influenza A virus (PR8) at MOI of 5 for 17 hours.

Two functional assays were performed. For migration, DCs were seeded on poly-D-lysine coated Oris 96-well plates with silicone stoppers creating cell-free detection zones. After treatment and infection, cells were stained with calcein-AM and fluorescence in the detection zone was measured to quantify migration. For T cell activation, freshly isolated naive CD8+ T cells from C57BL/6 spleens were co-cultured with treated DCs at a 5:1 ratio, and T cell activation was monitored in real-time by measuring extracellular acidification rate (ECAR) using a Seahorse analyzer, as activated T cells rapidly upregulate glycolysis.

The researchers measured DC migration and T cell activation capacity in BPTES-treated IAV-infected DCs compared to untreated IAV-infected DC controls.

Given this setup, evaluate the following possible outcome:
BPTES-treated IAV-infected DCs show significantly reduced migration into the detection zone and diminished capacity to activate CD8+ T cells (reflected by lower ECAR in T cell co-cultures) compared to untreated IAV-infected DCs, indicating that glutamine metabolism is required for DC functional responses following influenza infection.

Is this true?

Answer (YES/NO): NO